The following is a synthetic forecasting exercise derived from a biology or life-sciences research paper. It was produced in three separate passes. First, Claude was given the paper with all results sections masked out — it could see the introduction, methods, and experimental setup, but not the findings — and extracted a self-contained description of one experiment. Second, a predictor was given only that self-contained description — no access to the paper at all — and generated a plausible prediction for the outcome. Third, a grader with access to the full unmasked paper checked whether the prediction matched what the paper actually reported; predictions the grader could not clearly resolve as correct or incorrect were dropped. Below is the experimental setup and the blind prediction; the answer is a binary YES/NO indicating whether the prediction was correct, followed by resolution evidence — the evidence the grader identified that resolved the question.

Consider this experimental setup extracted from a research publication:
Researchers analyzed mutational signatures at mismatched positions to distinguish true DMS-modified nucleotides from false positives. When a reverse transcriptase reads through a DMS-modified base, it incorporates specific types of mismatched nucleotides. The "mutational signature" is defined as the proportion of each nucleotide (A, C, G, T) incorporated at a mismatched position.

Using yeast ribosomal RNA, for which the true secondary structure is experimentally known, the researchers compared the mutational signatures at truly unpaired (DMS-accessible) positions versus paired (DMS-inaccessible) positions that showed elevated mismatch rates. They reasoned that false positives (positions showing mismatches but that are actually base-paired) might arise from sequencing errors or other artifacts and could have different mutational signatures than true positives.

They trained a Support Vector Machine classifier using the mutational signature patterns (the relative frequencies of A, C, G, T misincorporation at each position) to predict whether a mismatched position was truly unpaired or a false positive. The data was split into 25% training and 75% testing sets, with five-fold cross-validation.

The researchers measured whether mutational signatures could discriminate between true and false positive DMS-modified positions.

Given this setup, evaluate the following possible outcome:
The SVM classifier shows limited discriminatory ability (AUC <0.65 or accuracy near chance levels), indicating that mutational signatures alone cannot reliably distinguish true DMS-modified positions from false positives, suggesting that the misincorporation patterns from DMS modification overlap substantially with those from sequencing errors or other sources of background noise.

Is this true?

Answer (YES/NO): NO